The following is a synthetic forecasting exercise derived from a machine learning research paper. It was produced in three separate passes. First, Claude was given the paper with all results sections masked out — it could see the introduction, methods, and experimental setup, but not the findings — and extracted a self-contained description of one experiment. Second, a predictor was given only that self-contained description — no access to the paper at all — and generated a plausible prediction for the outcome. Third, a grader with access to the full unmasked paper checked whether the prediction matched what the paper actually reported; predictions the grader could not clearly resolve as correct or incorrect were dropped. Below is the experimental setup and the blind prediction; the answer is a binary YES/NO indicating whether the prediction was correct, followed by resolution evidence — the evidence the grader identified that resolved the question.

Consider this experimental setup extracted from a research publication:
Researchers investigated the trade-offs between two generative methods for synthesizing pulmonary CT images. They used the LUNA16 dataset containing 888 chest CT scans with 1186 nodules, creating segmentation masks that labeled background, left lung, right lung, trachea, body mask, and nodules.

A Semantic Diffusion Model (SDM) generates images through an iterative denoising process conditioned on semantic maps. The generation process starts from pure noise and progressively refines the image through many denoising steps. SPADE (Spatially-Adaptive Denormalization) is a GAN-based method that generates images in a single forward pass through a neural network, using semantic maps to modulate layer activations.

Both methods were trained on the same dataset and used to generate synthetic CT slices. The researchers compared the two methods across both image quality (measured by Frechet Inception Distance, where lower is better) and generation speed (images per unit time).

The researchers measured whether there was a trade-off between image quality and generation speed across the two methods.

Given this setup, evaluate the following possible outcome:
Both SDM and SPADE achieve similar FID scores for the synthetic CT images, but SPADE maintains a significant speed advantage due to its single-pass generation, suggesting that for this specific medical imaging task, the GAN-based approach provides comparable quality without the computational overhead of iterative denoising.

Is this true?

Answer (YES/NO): NO